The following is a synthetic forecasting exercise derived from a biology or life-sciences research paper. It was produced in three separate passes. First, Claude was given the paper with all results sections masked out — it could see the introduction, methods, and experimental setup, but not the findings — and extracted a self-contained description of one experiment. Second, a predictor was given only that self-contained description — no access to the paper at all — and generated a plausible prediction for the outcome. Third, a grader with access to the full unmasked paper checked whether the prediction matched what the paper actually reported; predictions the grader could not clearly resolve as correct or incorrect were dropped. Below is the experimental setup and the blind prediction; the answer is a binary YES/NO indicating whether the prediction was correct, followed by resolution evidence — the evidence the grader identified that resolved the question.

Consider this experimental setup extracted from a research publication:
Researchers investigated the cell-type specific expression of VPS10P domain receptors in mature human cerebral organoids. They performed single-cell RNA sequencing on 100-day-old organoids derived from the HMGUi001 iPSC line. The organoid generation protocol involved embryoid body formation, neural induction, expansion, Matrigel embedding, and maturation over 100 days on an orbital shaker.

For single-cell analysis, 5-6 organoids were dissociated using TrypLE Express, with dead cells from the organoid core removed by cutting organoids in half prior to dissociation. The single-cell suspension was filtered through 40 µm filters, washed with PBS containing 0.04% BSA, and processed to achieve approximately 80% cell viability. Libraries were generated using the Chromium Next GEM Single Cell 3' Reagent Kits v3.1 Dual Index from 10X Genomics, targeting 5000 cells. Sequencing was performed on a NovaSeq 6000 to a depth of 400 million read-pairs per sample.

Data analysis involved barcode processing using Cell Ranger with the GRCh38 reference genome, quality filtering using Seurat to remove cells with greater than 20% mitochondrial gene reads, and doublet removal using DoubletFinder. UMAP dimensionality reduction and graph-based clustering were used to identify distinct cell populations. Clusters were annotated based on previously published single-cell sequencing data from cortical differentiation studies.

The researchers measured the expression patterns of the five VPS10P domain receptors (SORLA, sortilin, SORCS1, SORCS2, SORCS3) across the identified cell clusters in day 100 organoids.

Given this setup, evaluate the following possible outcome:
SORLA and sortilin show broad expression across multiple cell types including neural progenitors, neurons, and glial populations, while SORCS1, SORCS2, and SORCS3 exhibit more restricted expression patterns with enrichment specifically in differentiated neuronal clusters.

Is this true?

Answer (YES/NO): NO